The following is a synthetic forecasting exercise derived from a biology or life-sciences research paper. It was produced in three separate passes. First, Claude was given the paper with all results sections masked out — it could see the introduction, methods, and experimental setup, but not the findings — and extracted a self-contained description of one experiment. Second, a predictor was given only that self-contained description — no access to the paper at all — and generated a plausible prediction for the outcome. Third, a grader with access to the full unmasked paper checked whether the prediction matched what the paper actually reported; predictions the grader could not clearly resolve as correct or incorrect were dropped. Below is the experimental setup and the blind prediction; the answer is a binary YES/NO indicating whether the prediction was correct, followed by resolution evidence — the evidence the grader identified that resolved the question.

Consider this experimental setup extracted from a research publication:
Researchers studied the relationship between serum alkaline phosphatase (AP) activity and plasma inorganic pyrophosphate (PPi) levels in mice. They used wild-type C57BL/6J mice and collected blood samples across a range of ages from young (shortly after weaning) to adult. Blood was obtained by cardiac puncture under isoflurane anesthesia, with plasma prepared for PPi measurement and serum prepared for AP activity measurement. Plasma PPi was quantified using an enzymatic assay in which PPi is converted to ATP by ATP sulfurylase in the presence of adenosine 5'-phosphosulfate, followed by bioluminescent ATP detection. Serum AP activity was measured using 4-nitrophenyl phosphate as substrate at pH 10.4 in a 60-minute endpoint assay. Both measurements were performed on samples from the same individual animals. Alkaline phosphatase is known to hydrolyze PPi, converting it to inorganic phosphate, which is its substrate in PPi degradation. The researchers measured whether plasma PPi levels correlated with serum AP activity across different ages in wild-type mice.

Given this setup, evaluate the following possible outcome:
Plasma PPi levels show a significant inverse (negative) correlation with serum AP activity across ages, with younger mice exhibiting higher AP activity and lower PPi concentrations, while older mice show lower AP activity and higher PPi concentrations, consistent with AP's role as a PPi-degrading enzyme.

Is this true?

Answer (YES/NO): YES